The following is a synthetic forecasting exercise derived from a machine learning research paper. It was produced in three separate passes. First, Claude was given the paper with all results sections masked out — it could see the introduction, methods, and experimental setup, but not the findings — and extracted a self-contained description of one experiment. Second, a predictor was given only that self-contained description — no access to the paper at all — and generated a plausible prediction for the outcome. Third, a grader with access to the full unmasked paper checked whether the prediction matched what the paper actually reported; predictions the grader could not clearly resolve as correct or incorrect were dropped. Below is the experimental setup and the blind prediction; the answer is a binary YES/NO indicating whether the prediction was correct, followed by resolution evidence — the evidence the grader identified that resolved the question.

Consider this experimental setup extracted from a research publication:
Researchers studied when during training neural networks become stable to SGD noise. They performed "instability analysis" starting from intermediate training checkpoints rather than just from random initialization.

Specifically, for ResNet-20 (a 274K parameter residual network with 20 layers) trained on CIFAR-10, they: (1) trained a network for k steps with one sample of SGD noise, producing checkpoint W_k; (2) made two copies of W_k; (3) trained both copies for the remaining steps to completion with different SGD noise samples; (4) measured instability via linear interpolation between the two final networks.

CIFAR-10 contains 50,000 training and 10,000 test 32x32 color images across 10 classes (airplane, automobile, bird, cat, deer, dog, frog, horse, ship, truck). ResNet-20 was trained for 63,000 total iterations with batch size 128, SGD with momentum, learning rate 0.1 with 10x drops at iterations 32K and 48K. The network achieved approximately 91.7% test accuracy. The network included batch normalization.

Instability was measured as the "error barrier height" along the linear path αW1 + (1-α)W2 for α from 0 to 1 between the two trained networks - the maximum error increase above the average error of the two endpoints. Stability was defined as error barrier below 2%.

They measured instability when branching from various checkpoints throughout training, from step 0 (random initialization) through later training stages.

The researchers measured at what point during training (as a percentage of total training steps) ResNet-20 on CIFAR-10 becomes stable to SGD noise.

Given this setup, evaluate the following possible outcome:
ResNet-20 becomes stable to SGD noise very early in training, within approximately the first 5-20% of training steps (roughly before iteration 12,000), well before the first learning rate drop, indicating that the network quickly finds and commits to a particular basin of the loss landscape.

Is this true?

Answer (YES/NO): NO